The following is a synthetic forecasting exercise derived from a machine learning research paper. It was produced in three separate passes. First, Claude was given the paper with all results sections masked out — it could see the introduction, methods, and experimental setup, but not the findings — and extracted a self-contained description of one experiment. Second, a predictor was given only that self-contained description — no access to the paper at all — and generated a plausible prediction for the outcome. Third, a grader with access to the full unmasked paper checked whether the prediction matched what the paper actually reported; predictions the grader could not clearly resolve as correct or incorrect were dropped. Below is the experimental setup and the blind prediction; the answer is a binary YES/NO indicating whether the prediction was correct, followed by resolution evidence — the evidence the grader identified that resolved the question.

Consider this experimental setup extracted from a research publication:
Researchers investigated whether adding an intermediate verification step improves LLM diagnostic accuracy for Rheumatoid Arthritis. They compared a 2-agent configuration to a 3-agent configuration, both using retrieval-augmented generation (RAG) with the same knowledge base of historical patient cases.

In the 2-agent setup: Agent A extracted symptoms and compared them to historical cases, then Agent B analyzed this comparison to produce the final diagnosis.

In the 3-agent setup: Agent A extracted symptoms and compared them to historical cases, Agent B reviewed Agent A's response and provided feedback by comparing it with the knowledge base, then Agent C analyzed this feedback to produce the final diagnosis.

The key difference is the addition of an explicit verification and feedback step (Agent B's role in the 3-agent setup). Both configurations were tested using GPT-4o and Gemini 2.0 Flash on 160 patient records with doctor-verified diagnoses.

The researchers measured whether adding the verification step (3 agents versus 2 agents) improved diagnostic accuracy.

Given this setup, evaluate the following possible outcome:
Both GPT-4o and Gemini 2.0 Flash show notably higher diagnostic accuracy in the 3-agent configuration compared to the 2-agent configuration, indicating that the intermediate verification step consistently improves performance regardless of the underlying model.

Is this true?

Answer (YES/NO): NO